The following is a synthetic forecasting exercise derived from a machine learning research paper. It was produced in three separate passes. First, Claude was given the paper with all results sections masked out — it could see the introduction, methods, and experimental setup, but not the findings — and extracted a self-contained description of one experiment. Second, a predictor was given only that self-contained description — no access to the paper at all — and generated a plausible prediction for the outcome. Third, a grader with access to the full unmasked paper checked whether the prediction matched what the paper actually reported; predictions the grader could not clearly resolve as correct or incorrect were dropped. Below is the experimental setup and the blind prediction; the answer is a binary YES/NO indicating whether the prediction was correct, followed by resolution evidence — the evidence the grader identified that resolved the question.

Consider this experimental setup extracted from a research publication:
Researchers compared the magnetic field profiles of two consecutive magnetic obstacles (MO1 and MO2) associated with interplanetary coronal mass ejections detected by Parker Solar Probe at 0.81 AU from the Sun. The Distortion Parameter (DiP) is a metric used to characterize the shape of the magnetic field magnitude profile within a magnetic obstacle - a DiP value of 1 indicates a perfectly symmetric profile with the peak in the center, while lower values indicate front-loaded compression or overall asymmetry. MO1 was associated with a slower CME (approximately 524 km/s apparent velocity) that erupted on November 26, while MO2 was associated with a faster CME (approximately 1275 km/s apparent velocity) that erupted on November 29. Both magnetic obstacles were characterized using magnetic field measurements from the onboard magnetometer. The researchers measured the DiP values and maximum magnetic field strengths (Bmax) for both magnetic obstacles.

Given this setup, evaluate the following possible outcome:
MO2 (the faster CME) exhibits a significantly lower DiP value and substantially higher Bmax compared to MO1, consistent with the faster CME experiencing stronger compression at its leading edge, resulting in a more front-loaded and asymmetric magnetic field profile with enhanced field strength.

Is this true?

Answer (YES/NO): YES